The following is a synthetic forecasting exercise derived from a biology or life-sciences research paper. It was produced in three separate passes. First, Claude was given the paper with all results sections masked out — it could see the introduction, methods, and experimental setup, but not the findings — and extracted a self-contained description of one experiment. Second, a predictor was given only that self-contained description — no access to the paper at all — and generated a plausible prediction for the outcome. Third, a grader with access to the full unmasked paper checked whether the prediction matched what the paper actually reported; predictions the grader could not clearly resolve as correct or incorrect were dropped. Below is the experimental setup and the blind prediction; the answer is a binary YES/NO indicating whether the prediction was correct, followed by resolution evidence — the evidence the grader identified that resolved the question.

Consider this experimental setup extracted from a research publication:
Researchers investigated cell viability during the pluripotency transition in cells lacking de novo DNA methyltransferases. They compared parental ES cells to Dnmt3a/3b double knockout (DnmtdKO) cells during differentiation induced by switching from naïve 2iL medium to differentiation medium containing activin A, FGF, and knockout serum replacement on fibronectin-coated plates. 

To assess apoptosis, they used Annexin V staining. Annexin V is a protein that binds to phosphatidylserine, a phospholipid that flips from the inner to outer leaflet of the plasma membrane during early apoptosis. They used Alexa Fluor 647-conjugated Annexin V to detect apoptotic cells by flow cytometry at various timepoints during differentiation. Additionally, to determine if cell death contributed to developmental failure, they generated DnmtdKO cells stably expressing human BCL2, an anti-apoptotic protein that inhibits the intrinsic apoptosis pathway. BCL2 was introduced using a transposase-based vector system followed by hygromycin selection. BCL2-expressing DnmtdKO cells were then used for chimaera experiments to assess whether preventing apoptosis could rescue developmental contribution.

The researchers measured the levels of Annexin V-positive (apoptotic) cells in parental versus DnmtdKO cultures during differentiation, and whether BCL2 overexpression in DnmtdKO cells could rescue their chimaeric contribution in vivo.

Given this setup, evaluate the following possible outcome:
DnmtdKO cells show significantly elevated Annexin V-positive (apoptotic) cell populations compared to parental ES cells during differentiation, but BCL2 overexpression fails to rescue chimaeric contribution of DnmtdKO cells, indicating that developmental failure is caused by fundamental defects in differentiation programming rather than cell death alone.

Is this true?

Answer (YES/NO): NO